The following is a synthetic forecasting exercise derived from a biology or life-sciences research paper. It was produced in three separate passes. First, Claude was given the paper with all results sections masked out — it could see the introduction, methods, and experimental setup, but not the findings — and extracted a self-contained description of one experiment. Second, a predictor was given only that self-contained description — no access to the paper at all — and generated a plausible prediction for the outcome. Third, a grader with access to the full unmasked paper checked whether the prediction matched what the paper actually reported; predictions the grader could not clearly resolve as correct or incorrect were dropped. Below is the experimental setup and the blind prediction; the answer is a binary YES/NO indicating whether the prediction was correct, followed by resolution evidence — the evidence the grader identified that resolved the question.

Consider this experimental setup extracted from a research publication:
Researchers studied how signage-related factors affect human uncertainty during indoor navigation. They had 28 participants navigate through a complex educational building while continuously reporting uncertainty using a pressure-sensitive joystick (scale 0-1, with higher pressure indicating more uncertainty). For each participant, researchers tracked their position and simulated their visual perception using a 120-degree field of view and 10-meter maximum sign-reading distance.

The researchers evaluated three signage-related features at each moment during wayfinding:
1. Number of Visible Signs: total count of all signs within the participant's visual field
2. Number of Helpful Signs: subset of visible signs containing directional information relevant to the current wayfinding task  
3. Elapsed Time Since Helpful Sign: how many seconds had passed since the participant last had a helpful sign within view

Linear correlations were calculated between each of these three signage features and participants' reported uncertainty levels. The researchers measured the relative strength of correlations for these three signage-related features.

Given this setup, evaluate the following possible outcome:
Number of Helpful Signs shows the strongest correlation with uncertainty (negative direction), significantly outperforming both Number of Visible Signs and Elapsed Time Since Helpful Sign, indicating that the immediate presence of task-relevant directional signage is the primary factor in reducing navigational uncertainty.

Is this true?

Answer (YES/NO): NO